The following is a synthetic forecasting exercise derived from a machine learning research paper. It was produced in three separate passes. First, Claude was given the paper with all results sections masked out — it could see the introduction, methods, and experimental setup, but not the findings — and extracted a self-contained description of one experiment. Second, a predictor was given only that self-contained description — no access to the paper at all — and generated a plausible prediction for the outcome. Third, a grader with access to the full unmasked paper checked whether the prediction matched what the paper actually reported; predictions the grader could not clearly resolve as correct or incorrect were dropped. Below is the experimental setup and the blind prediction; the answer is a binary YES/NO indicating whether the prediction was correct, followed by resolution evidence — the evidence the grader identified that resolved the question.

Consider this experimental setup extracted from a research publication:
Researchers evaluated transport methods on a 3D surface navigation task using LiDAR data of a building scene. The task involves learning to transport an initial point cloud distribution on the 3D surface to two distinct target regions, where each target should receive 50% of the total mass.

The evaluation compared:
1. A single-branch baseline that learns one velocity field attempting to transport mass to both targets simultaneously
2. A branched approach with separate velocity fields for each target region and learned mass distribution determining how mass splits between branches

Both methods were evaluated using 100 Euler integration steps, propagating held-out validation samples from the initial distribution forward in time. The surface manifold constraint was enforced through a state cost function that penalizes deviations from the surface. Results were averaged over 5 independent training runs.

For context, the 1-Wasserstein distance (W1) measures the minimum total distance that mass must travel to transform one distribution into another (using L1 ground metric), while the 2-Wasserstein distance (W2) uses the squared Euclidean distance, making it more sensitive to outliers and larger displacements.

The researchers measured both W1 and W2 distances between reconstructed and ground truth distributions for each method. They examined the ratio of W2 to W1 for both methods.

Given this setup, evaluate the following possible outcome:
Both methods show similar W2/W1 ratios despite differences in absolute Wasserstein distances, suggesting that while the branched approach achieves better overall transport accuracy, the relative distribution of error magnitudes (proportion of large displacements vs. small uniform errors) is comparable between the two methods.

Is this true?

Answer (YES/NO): YES